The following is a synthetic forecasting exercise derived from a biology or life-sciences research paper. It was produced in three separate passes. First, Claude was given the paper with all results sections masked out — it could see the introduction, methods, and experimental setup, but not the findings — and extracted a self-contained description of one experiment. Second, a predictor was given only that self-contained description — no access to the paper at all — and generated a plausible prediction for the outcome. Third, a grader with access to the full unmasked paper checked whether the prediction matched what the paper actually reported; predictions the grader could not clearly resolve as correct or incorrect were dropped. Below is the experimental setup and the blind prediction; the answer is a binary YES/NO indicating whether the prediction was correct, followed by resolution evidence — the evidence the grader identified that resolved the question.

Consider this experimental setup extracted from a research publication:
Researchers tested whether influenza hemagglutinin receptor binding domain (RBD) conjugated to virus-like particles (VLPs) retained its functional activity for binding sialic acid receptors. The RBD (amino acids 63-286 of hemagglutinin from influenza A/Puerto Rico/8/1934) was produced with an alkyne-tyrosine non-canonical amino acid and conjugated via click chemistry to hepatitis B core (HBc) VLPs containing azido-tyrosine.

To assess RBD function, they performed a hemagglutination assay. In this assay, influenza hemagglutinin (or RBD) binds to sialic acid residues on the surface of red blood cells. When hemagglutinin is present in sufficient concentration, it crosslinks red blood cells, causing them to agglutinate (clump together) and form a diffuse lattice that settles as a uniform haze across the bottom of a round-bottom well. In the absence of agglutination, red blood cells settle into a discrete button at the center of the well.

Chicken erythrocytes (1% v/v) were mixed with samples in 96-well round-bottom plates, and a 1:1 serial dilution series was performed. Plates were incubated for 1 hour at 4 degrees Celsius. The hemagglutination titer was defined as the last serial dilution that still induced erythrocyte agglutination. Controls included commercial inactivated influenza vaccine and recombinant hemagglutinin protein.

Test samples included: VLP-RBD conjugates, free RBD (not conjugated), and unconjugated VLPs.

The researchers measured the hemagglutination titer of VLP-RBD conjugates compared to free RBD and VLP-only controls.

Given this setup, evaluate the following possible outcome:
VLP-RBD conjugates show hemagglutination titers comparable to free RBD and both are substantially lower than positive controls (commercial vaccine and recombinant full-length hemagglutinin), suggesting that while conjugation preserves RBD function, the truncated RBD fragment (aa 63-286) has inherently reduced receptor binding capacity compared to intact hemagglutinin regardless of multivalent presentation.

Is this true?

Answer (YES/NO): NO